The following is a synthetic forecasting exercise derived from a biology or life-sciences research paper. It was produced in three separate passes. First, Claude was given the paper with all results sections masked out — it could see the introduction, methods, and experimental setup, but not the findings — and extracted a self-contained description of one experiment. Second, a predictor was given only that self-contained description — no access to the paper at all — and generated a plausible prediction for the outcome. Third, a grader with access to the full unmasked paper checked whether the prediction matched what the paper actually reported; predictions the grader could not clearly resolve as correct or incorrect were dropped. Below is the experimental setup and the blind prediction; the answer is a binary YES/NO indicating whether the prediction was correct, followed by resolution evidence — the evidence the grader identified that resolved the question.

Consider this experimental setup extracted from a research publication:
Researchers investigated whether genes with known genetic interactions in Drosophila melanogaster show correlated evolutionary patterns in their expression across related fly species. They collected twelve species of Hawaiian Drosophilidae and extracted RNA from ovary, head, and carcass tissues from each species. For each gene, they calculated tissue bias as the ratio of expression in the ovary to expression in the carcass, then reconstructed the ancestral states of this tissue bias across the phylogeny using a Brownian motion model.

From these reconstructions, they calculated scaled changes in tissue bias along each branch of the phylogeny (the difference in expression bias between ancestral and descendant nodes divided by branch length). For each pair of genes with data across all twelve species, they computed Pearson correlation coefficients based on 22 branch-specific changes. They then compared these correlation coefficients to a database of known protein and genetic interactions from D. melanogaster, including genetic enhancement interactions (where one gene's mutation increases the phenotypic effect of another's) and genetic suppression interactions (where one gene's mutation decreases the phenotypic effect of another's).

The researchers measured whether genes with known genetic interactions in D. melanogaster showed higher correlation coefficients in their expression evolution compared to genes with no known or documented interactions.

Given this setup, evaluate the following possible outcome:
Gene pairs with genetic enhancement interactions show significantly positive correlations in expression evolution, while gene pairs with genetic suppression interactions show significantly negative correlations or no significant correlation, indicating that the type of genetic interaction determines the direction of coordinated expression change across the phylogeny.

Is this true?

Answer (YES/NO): NO